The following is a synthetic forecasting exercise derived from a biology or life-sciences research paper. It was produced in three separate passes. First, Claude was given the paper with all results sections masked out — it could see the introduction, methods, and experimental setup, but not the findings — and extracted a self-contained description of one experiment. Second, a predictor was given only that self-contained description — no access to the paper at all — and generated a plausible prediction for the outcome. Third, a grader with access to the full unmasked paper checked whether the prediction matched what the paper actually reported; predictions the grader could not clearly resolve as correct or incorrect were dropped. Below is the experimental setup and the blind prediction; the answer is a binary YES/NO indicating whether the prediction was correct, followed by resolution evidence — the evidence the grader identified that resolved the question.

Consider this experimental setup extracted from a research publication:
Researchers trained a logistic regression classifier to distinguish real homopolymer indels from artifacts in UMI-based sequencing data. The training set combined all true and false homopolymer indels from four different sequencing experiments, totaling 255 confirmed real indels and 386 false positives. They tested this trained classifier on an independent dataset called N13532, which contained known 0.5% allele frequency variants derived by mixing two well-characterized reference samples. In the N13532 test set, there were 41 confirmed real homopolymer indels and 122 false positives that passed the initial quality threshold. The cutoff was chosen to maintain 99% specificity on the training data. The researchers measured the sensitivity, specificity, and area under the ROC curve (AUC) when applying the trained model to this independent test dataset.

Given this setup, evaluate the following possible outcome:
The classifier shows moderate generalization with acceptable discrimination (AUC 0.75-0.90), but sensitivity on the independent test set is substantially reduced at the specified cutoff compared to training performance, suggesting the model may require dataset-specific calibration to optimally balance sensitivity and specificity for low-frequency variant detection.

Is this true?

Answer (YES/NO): YES